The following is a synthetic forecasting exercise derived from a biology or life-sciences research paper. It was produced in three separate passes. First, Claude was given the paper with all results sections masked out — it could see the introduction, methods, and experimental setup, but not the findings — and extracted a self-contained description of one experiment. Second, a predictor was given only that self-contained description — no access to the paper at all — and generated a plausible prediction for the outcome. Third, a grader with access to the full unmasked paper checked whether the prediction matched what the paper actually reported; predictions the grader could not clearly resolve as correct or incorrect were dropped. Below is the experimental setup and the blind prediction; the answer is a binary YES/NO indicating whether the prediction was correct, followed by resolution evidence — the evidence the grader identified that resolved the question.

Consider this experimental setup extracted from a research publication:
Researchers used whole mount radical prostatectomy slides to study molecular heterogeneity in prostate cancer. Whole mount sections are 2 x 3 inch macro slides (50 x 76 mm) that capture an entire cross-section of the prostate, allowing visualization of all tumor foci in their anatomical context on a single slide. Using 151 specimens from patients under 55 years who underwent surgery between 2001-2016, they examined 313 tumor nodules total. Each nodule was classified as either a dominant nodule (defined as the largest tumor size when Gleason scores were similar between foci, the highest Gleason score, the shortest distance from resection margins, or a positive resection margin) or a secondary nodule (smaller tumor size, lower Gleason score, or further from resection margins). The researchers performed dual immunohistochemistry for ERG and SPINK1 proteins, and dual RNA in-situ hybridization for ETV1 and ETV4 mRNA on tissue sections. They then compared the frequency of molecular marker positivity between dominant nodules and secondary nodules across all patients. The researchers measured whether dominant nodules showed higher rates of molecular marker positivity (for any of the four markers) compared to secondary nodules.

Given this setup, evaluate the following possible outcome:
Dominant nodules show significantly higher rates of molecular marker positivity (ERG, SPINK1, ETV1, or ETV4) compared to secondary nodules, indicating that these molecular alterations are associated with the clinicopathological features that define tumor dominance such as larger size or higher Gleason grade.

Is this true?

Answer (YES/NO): NO